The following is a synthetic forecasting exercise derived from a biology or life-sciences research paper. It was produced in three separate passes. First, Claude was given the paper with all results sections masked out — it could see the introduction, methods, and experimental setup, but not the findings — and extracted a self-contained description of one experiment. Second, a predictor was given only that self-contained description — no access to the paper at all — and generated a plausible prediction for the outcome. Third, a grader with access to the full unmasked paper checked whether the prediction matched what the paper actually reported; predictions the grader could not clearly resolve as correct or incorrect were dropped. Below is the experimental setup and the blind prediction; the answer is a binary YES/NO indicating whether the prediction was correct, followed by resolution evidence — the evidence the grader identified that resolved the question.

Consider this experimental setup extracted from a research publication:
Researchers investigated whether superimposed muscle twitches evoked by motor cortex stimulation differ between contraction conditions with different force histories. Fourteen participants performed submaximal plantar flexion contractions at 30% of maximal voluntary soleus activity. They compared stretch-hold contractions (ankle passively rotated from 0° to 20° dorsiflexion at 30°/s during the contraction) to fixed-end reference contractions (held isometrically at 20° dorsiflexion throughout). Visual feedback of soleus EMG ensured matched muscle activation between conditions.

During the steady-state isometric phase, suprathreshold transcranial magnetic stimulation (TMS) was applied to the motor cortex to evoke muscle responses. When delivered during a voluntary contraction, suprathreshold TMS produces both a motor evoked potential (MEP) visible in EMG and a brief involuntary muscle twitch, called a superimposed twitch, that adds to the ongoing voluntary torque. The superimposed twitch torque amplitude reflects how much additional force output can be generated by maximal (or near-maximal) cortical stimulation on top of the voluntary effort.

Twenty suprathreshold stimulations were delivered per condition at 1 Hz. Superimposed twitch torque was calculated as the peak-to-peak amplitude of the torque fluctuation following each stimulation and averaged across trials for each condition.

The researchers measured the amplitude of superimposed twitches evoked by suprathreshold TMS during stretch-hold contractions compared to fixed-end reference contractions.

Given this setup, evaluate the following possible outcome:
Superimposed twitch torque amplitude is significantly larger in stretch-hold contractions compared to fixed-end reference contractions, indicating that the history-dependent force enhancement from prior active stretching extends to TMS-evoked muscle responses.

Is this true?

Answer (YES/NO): NO